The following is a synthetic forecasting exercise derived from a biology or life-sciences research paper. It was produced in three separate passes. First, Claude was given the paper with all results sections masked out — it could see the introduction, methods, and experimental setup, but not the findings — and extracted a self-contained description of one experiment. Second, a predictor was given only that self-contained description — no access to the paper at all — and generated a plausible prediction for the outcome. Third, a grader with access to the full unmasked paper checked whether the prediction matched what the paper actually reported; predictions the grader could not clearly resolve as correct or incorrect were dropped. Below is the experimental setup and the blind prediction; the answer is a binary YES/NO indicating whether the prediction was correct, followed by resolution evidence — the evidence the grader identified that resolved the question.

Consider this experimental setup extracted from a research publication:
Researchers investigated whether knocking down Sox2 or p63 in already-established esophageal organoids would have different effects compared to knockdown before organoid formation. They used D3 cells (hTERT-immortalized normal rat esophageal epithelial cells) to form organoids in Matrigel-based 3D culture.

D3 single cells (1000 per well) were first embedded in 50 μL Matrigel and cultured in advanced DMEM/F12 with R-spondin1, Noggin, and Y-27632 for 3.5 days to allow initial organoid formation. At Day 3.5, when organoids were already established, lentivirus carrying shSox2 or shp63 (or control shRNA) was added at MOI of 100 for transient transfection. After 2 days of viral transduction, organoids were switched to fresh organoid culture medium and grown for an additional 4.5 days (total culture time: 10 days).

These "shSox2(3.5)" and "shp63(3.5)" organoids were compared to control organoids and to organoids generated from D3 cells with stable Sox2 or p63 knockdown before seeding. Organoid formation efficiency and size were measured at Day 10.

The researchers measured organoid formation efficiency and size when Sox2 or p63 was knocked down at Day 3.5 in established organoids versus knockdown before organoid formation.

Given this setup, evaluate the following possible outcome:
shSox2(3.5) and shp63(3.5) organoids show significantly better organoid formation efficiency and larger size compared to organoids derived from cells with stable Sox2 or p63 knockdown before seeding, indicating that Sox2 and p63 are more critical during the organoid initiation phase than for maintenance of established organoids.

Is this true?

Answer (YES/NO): YES